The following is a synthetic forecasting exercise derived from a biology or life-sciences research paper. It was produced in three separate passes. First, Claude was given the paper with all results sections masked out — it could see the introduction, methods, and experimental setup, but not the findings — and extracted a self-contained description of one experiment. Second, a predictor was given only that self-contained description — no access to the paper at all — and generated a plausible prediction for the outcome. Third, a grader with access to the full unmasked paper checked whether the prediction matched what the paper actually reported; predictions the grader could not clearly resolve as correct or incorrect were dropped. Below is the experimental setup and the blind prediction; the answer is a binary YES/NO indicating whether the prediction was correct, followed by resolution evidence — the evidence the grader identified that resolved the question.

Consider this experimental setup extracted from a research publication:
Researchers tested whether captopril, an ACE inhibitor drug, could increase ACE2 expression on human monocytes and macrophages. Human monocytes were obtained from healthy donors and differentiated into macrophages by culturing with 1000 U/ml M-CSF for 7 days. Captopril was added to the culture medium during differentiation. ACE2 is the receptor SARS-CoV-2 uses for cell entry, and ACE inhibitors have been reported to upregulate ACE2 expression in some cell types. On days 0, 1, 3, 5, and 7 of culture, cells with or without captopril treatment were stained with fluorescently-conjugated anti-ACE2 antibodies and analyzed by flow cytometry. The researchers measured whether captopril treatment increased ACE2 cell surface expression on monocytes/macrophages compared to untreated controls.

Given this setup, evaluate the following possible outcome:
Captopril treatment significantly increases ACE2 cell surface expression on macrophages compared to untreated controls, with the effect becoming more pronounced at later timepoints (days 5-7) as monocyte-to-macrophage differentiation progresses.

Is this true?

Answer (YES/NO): NO